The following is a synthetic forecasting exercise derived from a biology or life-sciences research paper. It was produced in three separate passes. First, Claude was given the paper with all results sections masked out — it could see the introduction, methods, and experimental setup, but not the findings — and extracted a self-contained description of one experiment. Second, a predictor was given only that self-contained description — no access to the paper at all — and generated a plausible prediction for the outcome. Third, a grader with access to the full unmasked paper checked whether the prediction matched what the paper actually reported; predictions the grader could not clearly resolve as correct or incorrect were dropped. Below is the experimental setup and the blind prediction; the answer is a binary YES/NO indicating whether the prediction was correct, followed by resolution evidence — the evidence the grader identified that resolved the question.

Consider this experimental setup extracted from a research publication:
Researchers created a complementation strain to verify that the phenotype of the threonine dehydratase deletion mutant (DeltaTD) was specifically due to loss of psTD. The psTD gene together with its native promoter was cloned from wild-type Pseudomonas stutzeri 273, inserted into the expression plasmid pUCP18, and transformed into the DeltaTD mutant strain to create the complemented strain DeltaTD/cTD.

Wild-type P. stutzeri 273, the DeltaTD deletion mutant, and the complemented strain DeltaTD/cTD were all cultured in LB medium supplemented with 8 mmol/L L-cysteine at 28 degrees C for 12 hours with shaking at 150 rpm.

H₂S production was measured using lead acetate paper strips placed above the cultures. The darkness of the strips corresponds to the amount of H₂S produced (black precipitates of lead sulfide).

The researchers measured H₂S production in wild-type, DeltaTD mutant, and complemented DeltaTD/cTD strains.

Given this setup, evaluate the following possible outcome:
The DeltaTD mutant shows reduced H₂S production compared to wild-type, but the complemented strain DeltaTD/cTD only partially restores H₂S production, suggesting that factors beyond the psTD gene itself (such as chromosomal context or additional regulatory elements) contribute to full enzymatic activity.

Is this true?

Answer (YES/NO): NO